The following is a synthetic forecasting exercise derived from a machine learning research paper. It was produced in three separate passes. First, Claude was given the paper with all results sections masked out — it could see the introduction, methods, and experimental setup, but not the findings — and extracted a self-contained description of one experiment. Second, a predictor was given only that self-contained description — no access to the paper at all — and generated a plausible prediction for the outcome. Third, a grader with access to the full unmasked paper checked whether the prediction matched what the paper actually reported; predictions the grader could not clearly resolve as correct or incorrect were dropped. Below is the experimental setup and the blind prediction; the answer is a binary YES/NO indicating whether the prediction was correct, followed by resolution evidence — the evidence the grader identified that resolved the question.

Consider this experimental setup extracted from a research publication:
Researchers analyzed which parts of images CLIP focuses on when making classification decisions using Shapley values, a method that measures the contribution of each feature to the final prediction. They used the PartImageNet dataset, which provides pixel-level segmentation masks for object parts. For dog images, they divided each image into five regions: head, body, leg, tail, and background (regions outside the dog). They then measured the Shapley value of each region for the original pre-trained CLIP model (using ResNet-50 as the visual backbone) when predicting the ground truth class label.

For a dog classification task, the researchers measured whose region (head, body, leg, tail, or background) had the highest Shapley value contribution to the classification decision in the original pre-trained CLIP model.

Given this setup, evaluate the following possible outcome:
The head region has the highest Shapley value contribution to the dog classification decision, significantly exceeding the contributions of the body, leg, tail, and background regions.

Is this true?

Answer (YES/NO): NO